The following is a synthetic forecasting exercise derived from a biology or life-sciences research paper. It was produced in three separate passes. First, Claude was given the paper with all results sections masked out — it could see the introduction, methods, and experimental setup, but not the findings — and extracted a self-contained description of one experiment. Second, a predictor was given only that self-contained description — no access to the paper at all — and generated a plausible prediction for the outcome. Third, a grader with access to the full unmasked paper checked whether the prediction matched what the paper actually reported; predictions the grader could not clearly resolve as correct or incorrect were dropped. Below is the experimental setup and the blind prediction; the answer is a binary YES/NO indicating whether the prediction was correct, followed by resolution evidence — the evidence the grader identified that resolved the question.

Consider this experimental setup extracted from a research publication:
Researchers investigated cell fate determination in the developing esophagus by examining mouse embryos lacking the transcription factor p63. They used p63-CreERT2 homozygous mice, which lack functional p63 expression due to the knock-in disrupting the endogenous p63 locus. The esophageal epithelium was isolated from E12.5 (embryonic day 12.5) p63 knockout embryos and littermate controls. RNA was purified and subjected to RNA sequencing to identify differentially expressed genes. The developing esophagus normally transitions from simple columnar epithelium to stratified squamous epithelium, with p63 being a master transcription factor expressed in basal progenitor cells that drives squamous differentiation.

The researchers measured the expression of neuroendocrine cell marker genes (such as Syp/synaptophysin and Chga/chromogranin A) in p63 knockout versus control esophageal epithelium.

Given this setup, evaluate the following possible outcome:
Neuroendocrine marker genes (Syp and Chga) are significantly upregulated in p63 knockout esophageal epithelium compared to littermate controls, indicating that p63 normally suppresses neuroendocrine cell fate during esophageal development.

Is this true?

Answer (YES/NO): YES